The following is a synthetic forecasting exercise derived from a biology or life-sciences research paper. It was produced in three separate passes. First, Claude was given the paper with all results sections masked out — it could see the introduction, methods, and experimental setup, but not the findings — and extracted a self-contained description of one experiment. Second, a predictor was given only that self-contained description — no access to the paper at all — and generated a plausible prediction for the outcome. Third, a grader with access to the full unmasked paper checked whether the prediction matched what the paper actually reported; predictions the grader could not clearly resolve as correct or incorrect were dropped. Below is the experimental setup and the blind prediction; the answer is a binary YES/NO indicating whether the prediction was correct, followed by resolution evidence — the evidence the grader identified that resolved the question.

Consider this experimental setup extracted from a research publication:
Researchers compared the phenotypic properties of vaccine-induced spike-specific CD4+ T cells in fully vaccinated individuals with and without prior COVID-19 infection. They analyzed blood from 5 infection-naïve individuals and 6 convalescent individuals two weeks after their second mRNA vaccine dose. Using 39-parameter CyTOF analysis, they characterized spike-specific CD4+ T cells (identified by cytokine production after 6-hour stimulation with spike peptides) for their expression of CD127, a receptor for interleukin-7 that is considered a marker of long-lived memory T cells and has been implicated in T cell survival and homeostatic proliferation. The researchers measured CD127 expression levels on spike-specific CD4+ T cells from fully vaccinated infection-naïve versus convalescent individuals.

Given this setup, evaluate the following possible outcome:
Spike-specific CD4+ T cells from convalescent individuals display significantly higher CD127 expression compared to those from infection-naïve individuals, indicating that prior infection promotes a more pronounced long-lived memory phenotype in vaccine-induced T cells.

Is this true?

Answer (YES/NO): YES